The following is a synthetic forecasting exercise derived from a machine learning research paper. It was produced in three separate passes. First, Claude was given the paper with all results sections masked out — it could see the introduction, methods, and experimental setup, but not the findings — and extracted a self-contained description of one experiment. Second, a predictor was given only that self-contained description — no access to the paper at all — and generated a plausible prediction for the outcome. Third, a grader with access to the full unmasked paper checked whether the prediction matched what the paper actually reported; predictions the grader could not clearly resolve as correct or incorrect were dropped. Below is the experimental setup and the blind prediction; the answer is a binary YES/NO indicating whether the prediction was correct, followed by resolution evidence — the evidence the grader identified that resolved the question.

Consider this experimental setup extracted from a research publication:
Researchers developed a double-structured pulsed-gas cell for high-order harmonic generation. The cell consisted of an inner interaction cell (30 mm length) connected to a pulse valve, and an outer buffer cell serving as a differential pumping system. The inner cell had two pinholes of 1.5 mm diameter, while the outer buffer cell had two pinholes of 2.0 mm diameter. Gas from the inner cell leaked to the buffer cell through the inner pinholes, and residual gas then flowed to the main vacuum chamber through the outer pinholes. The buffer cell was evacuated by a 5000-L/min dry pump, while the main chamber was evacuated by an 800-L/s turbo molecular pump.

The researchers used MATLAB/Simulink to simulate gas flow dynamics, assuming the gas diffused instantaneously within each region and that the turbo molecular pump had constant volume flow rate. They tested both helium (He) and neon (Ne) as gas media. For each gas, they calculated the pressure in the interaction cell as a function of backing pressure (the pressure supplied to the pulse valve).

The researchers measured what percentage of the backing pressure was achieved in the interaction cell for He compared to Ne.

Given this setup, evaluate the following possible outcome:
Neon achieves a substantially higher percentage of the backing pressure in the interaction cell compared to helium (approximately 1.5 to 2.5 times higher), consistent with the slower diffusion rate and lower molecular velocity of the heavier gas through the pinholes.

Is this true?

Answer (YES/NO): NO